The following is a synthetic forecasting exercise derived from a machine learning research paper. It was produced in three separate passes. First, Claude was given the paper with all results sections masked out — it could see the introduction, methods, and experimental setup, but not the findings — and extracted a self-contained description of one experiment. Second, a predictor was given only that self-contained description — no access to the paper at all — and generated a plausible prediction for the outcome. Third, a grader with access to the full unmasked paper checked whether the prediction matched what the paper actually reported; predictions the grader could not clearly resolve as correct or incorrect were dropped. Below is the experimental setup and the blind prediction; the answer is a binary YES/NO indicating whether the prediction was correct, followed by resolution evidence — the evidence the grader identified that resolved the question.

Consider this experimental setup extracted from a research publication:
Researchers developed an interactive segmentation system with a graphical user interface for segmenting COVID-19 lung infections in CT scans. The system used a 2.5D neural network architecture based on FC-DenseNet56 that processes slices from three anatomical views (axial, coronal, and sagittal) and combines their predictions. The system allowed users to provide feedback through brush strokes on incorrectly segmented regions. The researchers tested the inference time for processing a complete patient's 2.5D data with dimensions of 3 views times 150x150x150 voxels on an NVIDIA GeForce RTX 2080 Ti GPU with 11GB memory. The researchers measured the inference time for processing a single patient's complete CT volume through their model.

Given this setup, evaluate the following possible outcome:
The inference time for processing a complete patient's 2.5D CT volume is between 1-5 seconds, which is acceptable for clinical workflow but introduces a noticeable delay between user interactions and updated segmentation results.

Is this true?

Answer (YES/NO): NO